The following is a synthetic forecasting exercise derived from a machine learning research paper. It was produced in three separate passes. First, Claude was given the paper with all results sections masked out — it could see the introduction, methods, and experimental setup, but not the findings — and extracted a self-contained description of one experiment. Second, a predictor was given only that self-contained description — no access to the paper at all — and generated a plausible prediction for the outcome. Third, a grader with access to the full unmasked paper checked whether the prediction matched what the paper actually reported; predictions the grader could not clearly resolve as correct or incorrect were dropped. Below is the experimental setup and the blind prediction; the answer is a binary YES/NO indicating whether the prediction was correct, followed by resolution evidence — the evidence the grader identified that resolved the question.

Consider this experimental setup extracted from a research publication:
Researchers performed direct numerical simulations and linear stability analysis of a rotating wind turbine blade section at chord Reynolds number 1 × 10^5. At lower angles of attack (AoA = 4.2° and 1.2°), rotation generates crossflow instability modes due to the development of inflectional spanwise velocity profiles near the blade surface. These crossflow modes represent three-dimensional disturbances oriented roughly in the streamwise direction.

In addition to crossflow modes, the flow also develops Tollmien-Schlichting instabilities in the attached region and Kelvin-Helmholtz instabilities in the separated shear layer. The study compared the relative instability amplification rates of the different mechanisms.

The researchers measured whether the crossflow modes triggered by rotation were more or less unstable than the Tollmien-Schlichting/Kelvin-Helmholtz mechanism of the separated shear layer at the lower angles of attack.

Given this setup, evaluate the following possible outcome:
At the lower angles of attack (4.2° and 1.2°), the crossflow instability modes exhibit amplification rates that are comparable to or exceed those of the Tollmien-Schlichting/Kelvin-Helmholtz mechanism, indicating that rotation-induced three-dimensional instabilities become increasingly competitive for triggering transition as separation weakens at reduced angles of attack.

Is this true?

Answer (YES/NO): NO